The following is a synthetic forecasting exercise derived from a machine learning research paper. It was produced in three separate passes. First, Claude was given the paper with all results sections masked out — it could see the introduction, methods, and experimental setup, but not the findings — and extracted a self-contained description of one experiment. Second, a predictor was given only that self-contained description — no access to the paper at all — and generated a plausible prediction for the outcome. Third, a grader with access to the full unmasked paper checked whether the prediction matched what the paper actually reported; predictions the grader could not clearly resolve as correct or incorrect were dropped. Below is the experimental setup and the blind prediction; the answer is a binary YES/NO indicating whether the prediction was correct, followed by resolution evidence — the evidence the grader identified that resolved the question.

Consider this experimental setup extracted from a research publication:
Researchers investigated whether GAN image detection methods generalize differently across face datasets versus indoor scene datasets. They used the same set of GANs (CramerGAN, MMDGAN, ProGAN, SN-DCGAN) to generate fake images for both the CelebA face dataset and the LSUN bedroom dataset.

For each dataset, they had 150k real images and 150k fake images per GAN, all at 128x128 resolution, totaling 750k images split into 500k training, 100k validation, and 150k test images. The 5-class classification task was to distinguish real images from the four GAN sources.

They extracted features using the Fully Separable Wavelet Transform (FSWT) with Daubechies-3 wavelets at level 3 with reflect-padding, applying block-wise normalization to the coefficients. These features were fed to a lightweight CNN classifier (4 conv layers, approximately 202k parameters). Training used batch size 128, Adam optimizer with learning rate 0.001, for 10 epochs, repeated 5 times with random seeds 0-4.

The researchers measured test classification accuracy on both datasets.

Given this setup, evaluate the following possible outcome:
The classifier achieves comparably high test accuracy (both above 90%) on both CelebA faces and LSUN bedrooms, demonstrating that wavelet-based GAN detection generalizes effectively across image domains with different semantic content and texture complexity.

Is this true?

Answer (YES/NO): YES